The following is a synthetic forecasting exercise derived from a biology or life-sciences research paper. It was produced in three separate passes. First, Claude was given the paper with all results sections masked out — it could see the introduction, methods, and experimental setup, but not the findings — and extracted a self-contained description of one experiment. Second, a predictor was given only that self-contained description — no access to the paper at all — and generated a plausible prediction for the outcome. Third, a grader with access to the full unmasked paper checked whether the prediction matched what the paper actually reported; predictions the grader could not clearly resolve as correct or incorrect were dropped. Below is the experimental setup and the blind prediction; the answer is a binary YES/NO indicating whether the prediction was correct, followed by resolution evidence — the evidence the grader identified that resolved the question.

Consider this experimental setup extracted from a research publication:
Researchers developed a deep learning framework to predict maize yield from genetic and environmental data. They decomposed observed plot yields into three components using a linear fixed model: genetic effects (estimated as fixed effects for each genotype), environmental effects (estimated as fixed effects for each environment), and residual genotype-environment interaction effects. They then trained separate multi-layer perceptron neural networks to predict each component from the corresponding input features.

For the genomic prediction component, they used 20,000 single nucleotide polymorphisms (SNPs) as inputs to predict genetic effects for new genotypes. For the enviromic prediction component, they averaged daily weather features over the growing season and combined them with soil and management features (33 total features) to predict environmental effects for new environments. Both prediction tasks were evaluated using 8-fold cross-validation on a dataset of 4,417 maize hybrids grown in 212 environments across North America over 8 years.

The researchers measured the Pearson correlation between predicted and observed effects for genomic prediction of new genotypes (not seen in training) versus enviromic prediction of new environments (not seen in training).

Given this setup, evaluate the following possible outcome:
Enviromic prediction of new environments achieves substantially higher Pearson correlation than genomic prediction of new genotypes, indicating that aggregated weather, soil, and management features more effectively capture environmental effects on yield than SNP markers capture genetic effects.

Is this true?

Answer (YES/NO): NO